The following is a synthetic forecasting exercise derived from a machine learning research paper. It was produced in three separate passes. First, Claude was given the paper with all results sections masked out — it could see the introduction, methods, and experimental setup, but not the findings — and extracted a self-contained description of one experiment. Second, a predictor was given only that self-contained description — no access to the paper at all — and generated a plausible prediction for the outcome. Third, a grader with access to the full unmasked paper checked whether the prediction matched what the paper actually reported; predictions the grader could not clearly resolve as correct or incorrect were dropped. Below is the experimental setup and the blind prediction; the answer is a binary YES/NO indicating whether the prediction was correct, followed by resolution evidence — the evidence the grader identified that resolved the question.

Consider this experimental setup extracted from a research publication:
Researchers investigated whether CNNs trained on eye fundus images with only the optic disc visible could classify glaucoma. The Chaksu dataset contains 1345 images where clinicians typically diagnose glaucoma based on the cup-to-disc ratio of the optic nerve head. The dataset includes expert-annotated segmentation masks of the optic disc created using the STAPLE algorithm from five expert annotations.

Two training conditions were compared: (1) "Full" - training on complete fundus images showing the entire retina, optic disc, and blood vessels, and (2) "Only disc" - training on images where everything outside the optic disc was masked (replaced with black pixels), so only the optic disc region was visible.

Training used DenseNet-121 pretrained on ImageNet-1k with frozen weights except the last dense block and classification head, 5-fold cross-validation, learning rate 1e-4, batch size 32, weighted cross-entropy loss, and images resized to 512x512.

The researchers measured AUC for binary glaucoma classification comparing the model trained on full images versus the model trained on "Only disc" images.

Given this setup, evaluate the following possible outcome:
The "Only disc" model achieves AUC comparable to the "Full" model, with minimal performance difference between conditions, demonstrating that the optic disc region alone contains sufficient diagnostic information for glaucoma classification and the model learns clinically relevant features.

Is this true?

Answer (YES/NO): NO